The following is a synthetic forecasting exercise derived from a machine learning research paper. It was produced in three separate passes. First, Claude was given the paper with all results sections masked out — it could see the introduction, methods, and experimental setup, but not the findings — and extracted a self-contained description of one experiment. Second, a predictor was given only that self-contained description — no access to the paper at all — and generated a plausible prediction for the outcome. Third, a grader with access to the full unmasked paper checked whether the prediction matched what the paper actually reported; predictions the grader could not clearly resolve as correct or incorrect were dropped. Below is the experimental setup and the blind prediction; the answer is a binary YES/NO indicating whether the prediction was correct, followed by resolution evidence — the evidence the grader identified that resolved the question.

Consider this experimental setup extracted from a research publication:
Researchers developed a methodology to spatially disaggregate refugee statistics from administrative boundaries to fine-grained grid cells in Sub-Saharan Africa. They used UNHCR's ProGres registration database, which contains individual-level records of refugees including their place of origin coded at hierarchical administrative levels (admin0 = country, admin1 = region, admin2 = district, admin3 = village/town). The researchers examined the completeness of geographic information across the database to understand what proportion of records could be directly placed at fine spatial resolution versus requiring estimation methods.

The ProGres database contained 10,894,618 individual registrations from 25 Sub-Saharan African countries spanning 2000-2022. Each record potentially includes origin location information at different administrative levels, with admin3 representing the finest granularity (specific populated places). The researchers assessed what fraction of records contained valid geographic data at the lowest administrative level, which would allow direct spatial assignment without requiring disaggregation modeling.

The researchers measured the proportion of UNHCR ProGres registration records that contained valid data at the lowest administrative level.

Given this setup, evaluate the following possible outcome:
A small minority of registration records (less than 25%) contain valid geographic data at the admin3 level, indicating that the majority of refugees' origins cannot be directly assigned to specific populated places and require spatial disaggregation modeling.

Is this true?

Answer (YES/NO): NO